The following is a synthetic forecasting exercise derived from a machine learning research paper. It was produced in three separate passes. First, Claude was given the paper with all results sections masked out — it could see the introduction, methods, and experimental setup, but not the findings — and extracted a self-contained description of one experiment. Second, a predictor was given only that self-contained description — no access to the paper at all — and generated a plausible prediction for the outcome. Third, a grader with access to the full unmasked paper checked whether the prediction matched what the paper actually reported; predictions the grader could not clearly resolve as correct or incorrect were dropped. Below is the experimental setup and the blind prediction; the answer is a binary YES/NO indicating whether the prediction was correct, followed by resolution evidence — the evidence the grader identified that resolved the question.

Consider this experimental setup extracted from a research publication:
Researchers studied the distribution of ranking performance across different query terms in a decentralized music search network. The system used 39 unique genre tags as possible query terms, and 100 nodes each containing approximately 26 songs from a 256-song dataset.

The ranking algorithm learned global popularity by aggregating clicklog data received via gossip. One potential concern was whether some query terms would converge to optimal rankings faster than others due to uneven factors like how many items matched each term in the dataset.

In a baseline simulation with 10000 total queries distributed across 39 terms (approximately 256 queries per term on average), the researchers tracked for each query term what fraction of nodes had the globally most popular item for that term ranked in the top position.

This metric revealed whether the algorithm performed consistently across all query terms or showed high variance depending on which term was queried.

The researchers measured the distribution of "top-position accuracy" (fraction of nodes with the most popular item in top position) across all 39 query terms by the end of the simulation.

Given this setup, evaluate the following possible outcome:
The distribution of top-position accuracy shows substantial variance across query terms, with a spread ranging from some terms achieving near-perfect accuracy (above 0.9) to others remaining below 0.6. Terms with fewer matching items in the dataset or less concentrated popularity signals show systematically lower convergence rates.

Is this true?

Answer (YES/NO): NO